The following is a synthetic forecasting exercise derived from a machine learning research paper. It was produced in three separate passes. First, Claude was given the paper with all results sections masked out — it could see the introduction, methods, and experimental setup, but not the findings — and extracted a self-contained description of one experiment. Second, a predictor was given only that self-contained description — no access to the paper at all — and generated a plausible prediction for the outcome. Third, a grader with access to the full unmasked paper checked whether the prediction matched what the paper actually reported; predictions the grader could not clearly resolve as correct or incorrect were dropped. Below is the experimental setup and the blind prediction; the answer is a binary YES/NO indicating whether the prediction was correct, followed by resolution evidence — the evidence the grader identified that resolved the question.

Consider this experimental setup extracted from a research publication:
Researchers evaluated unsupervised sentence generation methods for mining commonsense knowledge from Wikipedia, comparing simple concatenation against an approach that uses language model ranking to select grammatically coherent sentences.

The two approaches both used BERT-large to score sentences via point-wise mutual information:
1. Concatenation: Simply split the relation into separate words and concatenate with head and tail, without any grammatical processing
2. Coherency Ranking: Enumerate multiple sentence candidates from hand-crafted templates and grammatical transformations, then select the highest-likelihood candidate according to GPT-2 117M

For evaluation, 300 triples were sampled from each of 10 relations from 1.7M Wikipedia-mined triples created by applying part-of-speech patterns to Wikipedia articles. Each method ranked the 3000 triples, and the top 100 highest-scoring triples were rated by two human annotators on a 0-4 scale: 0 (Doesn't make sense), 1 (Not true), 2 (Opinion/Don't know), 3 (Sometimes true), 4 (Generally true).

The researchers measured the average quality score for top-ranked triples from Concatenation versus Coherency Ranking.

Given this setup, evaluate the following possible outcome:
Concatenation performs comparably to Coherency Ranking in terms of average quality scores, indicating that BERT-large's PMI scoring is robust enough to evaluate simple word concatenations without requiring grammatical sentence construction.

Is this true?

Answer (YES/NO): YES